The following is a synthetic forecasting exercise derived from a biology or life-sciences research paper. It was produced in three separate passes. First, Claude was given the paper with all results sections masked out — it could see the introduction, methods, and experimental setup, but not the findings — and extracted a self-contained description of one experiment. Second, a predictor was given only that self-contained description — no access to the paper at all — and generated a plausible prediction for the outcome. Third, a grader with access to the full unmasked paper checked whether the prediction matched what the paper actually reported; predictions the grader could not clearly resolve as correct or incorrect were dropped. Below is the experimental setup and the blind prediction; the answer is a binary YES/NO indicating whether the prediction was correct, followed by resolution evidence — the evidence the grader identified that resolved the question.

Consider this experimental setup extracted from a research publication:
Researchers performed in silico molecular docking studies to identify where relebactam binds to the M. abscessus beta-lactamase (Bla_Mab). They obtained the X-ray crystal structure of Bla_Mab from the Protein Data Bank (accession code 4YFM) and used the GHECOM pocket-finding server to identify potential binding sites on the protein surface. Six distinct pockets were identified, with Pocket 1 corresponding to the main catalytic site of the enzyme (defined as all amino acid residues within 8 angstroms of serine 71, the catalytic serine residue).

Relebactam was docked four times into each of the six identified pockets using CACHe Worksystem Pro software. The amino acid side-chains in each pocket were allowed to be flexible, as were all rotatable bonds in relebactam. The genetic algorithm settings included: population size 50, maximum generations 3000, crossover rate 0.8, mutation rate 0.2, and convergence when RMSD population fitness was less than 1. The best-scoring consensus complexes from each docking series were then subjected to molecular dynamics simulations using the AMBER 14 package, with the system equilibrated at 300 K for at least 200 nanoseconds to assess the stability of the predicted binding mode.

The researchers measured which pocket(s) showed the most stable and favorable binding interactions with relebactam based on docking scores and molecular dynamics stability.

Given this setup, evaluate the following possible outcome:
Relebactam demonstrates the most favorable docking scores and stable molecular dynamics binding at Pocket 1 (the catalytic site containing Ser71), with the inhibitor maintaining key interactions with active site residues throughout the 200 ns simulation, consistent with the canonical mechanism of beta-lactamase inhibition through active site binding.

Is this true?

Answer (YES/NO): YES